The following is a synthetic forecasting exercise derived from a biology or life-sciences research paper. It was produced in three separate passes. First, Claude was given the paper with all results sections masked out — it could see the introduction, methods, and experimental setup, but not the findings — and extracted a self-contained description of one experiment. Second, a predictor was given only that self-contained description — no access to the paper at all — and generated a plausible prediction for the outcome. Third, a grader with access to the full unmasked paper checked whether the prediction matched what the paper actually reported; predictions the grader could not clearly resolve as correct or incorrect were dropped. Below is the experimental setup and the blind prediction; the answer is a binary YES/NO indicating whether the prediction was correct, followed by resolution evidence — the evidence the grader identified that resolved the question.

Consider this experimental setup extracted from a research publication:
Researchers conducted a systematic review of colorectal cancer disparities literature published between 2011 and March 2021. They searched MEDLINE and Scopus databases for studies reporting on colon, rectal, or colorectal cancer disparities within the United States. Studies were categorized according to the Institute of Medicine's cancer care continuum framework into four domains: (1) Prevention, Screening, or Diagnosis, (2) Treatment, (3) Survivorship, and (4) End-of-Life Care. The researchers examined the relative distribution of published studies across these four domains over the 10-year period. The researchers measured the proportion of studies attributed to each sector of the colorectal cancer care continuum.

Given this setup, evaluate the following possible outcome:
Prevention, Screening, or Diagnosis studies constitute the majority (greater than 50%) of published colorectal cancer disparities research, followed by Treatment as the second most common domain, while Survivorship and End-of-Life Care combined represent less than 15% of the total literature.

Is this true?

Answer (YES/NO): NO